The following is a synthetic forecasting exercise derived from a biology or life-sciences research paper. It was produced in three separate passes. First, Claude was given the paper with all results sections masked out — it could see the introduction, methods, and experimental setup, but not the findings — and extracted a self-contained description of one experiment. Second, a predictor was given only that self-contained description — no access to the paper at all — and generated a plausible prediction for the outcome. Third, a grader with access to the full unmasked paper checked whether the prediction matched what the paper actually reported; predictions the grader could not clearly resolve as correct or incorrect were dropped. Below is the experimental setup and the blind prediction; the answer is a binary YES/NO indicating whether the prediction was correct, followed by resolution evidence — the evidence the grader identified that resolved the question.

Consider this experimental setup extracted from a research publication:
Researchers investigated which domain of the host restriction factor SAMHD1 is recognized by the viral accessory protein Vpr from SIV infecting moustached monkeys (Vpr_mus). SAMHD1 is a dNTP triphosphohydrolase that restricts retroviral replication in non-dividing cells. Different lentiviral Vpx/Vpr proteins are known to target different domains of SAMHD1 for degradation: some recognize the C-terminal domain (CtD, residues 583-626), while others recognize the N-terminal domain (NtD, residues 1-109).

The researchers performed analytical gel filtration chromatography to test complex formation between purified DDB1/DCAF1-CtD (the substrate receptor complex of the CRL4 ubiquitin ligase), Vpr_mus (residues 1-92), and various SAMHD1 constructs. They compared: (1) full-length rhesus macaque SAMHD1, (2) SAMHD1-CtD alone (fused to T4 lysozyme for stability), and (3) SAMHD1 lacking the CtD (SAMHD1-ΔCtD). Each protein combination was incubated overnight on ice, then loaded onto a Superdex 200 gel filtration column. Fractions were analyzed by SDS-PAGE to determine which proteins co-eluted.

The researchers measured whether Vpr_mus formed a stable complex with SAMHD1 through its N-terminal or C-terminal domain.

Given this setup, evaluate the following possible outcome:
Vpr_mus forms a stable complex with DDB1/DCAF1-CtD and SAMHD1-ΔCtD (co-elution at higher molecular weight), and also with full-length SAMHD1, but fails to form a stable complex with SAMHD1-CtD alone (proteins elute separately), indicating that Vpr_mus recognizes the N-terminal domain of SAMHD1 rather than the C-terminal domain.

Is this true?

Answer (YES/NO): NO